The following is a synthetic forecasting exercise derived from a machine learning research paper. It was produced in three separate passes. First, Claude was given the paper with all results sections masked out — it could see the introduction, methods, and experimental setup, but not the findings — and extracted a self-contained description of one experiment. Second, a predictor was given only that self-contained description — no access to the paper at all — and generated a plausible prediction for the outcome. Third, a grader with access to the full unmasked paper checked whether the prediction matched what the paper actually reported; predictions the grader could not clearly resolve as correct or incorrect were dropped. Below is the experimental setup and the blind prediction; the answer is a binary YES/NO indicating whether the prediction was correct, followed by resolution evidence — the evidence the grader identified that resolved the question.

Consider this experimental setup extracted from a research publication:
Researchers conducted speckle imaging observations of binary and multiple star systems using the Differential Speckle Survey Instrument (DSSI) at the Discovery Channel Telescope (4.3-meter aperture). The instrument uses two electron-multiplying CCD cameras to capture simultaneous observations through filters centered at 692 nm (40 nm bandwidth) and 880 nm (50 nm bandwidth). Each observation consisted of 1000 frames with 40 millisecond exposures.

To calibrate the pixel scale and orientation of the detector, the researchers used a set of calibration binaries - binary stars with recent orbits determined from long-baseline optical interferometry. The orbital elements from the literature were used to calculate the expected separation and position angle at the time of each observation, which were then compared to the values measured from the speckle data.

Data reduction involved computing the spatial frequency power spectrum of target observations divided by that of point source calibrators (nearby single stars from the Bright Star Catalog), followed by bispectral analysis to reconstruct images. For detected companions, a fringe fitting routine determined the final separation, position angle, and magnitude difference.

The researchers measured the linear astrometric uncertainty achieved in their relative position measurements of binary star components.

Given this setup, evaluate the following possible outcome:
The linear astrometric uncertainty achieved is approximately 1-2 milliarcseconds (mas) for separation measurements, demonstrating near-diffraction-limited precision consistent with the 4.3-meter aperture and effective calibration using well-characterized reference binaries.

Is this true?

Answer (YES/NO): YES